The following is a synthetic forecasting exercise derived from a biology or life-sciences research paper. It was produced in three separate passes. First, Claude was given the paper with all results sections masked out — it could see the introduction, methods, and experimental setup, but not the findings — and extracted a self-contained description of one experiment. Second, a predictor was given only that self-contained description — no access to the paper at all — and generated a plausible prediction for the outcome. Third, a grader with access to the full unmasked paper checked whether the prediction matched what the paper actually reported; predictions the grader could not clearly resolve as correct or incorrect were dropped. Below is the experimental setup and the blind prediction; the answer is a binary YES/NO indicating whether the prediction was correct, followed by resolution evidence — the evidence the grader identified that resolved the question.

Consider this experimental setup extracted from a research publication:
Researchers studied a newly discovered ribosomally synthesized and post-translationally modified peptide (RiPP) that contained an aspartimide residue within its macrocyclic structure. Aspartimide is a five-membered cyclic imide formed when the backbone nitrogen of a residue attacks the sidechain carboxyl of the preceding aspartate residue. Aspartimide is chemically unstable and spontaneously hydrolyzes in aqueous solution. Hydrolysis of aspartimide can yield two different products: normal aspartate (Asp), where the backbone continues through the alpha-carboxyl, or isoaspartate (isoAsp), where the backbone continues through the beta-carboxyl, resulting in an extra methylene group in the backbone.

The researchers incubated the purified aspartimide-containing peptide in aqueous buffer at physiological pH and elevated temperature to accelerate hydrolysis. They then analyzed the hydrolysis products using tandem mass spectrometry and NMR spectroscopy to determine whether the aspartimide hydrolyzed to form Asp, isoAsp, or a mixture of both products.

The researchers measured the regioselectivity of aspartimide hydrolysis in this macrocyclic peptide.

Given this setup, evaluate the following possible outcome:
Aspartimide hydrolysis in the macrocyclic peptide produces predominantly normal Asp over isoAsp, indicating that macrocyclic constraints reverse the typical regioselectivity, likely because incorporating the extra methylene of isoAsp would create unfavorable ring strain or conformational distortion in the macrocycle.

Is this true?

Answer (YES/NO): NO